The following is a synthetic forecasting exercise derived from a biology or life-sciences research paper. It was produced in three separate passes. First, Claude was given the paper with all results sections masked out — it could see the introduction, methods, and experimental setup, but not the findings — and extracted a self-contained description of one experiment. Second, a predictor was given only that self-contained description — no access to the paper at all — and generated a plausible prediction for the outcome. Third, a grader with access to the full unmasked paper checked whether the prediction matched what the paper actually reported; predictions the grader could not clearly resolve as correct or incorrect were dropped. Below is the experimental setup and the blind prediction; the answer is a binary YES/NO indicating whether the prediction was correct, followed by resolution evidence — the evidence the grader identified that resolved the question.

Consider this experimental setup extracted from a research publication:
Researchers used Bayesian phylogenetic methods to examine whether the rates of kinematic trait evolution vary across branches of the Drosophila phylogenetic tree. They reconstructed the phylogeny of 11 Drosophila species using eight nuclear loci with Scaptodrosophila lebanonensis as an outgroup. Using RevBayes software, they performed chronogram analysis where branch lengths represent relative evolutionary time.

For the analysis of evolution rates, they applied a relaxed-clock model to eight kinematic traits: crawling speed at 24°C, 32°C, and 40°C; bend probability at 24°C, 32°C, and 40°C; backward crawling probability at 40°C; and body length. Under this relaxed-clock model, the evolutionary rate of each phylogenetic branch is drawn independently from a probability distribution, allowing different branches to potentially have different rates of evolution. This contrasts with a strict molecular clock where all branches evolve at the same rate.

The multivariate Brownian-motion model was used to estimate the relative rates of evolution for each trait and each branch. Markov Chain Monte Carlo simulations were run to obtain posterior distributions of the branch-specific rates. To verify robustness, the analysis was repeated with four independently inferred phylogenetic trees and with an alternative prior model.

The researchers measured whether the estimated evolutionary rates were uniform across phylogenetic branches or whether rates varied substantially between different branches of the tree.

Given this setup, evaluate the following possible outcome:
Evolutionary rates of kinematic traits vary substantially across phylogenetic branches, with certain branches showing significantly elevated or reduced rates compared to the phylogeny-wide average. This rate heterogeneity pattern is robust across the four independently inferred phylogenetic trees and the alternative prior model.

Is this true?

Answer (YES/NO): YES